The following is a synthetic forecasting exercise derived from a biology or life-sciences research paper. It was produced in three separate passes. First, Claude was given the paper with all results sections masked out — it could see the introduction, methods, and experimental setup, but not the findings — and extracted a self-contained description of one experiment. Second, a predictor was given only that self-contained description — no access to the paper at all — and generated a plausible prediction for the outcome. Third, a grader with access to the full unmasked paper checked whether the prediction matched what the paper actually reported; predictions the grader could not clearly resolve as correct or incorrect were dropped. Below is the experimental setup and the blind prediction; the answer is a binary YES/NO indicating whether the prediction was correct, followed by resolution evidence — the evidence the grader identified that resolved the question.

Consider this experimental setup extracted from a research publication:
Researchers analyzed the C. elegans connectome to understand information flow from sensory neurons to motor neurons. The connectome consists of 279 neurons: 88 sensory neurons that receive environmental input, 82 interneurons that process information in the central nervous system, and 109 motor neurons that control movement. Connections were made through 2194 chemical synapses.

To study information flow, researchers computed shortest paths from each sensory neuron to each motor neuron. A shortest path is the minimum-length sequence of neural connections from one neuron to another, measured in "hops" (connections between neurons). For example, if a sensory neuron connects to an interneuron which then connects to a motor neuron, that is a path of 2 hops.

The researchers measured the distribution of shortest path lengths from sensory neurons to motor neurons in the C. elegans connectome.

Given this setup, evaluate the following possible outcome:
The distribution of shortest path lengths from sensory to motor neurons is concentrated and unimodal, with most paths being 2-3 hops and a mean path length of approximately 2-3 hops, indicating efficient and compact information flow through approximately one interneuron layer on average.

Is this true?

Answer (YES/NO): NO